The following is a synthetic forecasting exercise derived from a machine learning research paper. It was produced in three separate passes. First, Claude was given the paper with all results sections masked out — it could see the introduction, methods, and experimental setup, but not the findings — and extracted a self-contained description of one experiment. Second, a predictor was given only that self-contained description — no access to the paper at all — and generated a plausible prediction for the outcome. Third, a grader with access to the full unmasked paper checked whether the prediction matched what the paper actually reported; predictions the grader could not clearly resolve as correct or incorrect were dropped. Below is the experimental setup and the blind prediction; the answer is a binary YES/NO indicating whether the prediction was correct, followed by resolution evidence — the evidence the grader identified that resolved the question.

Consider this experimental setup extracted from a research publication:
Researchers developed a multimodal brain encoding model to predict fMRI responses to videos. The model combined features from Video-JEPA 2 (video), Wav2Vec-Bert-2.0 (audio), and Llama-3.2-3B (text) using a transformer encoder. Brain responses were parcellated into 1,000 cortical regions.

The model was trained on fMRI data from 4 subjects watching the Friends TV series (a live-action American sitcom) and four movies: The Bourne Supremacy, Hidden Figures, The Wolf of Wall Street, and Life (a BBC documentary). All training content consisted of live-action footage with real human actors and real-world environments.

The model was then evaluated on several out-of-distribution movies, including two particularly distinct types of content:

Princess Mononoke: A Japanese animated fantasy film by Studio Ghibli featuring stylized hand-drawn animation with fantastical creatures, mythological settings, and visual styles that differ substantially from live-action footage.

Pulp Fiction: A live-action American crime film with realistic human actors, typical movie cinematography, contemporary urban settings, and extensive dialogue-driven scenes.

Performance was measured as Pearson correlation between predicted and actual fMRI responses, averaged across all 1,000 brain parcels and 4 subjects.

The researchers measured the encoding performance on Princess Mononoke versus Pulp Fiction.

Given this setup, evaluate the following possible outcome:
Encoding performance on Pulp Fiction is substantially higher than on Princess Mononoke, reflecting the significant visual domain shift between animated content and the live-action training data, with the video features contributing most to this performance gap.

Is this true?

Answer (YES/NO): NO